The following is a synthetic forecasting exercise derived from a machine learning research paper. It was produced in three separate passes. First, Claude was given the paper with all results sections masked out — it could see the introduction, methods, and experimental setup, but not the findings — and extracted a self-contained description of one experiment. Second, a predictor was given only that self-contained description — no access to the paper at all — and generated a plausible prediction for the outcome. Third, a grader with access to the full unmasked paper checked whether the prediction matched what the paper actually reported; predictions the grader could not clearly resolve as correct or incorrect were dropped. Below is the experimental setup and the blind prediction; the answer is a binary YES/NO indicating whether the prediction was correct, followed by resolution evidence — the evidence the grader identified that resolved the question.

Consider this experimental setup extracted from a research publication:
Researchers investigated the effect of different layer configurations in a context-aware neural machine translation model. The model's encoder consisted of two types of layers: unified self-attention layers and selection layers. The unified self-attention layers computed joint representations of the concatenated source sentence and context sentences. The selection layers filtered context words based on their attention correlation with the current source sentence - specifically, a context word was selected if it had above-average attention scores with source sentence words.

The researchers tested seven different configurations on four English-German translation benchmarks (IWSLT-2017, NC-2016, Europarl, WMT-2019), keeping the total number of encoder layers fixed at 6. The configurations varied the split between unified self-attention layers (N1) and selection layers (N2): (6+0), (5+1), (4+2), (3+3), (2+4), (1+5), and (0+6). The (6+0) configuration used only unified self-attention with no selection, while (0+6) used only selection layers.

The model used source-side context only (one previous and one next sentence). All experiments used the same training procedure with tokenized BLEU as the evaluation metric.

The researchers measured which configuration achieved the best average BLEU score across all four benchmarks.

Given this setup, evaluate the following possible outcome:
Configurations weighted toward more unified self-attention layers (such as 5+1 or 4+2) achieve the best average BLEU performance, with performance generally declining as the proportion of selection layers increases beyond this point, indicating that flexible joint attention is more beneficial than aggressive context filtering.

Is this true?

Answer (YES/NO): NO